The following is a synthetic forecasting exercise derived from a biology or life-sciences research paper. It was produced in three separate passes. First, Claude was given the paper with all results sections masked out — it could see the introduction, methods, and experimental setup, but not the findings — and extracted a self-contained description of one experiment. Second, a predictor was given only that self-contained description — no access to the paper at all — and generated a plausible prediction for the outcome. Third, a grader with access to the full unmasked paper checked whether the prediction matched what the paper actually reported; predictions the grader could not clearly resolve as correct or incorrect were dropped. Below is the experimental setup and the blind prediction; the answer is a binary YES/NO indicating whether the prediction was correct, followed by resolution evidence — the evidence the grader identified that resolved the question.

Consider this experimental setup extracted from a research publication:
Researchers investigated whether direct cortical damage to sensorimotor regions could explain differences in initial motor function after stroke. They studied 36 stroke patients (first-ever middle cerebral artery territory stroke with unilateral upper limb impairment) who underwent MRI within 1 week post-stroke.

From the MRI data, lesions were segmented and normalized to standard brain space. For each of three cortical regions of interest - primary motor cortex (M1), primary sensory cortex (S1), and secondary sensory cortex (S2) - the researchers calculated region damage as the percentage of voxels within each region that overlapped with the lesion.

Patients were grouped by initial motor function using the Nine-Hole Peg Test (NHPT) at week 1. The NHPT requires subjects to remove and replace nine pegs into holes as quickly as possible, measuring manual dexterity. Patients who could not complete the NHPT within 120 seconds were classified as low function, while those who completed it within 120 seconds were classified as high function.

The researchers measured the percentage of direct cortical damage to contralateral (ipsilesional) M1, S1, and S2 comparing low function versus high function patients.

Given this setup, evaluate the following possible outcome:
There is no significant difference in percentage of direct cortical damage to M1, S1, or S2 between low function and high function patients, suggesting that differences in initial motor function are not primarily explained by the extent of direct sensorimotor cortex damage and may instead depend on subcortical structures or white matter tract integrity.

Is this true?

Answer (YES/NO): YES